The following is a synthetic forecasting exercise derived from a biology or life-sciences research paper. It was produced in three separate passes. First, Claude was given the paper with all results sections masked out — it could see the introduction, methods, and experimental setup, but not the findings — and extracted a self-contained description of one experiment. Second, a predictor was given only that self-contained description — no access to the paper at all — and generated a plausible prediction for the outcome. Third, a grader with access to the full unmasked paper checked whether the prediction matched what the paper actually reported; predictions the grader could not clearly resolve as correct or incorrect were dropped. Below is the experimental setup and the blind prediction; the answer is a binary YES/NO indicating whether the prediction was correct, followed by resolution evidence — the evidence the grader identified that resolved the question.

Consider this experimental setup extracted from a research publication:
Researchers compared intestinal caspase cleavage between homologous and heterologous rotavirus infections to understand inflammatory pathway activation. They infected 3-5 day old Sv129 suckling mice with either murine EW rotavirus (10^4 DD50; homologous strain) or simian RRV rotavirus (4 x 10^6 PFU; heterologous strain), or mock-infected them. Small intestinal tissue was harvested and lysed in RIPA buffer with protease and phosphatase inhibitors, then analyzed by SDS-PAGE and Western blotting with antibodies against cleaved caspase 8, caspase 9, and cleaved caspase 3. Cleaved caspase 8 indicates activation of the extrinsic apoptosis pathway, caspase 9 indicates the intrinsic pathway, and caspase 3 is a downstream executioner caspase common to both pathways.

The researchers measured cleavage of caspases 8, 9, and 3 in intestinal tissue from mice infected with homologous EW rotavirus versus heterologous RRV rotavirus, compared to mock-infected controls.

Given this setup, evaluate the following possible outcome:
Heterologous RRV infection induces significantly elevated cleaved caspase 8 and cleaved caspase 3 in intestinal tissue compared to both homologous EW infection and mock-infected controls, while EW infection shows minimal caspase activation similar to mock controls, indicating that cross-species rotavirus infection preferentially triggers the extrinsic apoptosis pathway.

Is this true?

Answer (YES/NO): NO